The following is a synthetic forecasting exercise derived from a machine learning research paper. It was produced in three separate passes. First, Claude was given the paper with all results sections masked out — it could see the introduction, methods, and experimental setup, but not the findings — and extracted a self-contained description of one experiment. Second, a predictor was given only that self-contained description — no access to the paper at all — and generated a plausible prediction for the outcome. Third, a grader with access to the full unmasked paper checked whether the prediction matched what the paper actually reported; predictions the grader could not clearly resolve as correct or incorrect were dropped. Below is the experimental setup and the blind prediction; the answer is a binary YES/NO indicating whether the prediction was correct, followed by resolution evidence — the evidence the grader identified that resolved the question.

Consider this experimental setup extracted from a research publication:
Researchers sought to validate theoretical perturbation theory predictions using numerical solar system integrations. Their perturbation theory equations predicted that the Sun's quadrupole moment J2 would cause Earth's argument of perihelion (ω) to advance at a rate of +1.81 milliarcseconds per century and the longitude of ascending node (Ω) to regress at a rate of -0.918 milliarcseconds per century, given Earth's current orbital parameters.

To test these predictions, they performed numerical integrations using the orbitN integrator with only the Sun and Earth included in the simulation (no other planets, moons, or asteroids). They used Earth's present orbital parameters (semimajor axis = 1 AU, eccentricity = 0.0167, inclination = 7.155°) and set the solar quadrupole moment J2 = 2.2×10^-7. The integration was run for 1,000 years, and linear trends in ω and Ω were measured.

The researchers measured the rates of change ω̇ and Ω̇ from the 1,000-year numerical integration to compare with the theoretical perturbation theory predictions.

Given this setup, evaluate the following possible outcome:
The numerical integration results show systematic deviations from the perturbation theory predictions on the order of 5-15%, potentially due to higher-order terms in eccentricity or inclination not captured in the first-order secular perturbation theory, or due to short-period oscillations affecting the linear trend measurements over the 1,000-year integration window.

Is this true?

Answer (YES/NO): NO